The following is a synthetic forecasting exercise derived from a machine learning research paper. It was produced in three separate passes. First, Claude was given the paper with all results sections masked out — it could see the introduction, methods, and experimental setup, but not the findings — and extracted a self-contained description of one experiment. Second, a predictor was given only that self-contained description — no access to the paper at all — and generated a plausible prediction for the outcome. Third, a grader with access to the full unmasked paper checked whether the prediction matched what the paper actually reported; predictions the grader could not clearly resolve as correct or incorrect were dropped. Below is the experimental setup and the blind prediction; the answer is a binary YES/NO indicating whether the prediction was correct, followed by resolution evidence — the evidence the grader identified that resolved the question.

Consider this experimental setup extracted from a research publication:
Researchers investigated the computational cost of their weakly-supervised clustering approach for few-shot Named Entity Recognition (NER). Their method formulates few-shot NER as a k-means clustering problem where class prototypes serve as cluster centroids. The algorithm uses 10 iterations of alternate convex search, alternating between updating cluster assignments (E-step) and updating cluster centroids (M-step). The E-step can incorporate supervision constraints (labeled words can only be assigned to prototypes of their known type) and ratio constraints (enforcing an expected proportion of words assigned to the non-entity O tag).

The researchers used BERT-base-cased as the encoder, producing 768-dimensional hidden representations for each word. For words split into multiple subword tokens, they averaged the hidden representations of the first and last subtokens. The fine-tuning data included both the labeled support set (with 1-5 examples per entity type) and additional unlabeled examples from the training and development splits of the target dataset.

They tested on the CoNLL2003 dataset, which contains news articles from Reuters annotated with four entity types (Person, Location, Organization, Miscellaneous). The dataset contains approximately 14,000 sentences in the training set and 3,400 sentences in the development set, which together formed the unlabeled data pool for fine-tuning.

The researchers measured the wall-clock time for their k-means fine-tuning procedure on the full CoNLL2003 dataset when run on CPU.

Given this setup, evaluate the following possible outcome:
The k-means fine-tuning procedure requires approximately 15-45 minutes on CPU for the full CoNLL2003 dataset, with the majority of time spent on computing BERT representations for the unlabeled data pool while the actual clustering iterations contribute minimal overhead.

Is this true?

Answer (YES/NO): NO